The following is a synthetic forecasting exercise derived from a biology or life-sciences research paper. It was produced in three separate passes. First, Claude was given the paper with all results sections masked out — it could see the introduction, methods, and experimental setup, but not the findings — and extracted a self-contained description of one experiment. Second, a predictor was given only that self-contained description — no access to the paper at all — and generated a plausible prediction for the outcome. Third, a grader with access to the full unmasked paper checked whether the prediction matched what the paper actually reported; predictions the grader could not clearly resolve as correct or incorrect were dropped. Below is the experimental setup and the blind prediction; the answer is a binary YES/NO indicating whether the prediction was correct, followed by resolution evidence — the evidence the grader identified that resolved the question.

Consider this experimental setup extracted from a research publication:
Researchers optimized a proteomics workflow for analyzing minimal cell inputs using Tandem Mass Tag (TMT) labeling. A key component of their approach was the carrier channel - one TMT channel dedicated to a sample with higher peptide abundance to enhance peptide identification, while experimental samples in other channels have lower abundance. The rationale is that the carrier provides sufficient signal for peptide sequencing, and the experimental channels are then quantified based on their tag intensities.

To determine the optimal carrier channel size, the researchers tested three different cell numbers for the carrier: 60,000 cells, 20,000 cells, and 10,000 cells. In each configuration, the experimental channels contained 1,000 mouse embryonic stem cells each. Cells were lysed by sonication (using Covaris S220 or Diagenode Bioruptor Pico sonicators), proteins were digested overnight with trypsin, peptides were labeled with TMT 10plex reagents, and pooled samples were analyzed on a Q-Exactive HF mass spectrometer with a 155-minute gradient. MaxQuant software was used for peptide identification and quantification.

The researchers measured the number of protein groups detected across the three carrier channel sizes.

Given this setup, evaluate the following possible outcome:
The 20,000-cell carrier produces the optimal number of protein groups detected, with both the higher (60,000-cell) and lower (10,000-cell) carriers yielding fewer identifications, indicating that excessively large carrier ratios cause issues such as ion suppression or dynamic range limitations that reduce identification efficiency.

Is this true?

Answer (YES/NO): NO